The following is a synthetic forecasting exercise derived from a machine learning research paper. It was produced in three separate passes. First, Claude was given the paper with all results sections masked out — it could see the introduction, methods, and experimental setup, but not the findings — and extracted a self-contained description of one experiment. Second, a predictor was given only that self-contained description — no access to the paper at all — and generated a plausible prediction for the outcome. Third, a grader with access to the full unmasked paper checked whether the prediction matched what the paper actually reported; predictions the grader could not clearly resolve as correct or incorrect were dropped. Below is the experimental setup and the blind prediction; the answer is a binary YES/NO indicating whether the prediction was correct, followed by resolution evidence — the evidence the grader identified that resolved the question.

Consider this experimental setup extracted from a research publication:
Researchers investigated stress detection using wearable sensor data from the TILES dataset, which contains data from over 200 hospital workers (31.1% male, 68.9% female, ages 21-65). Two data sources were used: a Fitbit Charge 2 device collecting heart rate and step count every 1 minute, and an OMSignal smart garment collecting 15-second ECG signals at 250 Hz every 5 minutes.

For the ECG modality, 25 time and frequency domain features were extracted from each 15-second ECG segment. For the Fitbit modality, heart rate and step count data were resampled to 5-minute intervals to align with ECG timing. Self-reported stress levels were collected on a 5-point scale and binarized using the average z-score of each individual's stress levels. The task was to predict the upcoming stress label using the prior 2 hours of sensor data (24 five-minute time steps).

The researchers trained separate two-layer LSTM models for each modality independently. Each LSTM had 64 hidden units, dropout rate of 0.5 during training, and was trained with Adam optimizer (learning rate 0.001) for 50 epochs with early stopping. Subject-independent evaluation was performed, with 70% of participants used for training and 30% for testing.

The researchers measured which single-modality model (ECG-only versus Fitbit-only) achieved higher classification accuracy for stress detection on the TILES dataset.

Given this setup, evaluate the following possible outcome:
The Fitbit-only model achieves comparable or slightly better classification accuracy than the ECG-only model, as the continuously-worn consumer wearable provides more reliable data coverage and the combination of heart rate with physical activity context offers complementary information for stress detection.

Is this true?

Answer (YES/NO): YES